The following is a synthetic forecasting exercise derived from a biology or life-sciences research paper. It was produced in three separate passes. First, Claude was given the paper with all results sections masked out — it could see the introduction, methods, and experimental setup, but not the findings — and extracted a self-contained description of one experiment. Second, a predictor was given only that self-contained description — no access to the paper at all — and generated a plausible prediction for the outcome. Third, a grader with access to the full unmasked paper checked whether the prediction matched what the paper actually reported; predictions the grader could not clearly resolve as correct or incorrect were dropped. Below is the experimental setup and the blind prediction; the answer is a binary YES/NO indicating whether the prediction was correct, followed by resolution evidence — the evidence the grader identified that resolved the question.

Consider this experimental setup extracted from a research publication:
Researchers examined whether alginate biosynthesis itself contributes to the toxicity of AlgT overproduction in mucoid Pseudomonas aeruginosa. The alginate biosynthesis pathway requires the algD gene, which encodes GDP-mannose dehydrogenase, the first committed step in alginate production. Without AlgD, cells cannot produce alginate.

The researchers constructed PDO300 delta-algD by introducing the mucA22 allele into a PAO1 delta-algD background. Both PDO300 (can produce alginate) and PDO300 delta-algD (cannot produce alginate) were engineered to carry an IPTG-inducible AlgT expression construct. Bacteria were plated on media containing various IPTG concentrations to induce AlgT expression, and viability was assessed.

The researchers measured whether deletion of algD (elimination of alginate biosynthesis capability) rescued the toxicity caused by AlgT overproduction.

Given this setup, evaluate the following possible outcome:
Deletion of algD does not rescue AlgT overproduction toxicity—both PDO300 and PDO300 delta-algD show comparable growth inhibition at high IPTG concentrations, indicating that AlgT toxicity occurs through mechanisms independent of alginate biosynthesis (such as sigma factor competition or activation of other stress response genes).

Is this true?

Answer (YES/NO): YES